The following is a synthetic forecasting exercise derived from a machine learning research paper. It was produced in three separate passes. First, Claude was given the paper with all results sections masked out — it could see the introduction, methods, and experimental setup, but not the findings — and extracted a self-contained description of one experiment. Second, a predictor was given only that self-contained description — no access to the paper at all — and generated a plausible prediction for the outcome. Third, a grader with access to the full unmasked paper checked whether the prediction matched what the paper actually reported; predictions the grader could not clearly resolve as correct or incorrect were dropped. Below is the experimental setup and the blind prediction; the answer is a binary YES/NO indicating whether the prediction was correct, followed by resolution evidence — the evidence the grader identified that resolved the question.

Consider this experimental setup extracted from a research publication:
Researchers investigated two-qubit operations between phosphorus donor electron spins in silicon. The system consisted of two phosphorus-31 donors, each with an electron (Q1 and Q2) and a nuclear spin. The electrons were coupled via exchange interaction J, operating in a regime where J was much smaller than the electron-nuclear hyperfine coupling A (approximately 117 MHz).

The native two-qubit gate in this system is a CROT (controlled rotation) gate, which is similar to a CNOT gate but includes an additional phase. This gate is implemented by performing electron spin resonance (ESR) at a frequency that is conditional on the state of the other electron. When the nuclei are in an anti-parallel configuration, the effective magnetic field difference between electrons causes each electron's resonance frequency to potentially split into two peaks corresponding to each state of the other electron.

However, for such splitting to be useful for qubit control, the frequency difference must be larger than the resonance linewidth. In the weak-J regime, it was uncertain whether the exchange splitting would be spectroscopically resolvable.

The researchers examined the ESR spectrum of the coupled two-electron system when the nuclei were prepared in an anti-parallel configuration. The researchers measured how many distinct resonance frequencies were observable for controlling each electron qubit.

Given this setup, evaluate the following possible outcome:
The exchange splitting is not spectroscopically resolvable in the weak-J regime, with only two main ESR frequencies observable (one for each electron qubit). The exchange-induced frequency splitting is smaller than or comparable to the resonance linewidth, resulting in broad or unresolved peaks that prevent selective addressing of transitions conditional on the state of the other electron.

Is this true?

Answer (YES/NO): NO